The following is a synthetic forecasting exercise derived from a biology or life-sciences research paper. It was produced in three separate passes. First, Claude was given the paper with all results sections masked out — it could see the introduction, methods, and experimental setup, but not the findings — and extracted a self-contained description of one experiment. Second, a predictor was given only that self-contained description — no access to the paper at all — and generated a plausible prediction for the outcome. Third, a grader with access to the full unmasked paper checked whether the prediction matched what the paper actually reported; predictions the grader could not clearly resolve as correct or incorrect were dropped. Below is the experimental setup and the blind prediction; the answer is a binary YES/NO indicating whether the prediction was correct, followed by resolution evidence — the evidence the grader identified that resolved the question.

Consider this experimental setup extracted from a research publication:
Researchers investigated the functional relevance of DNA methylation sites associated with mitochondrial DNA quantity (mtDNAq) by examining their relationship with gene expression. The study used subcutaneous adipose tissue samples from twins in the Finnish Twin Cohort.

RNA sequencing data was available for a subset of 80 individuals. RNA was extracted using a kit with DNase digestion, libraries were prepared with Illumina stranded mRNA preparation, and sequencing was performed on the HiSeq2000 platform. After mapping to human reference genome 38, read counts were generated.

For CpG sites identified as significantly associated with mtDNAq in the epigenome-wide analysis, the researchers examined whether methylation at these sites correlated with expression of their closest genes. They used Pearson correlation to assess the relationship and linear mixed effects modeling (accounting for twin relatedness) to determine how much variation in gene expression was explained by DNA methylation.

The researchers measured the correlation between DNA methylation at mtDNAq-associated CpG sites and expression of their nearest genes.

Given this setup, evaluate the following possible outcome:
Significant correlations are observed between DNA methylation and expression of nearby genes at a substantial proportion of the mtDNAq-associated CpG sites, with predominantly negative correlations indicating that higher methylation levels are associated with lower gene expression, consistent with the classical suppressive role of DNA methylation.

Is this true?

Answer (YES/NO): NO